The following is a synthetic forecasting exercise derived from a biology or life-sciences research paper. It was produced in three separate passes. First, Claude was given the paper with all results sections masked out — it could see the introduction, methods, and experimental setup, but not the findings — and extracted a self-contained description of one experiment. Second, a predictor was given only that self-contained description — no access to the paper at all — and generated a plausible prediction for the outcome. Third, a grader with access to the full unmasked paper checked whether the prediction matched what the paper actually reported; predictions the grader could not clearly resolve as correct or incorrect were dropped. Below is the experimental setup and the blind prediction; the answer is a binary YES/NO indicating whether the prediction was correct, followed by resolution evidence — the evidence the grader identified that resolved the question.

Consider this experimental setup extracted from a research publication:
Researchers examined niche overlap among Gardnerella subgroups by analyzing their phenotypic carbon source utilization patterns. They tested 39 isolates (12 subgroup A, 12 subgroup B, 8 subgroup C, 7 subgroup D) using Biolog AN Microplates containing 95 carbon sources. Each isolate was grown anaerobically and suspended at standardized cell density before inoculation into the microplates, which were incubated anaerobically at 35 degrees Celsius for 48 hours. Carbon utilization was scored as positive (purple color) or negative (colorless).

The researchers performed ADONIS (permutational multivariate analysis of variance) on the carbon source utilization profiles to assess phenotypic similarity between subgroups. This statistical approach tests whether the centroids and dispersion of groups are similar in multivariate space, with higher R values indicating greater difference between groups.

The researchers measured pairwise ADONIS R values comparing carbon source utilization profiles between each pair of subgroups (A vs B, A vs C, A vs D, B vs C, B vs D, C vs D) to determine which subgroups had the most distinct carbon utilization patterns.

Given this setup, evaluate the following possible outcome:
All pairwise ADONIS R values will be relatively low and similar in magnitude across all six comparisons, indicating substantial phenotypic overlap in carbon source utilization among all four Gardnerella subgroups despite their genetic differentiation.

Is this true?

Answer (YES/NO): NO